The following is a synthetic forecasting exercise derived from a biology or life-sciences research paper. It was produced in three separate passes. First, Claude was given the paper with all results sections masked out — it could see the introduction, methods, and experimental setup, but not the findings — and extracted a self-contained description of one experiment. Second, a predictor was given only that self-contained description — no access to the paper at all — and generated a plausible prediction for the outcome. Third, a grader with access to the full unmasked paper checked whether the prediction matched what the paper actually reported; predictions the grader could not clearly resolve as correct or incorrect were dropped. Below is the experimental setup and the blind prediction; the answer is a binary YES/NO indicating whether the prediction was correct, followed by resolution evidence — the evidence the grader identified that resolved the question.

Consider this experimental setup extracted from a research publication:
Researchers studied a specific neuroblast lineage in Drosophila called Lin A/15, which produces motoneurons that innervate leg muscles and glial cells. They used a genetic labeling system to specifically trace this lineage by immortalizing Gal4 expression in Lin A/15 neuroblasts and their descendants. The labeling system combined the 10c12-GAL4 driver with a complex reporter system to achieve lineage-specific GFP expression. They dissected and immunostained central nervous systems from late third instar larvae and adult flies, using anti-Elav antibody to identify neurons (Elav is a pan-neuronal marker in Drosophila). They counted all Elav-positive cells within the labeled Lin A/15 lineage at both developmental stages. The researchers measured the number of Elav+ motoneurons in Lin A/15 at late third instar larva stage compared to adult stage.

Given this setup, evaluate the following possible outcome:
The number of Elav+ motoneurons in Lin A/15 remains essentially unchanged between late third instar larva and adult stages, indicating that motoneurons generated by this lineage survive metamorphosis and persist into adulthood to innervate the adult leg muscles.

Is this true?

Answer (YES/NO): NO